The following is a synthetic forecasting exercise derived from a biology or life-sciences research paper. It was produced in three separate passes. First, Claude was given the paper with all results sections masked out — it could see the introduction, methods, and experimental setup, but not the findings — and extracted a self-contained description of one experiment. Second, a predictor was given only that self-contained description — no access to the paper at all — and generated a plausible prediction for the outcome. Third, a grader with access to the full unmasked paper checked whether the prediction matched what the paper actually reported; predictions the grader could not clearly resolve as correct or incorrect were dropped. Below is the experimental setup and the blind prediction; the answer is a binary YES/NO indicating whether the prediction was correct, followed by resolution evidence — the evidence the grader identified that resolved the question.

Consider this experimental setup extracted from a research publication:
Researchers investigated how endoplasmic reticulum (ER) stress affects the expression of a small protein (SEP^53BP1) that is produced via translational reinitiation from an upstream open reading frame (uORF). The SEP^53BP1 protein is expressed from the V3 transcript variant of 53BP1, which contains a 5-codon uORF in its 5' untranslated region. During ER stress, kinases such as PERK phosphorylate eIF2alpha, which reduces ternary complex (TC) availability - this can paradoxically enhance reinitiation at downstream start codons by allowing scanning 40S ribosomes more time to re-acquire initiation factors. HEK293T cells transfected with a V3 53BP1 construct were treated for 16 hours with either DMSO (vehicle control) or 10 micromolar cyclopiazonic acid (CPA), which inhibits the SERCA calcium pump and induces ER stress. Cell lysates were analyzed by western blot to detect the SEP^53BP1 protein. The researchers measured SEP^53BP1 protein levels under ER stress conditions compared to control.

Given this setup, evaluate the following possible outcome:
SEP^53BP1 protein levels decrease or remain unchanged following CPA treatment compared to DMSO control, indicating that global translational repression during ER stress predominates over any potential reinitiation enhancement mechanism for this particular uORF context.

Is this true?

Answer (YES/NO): NO